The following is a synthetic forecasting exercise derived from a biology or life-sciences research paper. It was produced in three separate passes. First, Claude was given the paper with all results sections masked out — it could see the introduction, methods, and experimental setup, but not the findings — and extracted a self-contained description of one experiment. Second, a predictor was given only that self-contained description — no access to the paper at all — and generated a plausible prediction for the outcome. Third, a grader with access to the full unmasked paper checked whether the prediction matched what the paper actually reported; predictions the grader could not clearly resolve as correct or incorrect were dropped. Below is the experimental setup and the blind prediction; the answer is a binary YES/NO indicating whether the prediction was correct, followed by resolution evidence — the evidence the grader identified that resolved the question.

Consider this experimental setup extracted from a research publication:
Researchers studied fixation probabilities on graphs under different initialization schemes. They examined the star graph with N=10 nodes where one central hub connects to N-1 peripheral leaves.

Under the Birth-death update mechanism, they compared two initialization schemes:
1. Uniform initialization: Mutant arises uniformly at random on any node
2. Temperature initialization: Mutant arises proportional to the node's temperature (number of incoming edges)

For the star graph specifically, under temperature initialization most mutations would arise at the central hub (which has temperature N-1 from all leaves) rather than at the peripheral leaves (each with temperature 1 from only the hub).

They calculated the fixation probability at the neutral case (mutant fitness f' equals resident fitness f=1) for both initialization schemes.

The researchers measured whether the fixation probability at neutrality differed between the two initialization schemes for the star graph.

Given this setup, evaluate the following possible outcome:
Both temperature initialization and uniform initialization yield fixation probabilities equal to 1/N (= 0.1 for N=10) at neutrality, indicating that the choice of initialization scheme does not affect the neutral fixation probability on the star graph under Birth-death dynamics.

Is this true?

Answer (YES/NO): NO